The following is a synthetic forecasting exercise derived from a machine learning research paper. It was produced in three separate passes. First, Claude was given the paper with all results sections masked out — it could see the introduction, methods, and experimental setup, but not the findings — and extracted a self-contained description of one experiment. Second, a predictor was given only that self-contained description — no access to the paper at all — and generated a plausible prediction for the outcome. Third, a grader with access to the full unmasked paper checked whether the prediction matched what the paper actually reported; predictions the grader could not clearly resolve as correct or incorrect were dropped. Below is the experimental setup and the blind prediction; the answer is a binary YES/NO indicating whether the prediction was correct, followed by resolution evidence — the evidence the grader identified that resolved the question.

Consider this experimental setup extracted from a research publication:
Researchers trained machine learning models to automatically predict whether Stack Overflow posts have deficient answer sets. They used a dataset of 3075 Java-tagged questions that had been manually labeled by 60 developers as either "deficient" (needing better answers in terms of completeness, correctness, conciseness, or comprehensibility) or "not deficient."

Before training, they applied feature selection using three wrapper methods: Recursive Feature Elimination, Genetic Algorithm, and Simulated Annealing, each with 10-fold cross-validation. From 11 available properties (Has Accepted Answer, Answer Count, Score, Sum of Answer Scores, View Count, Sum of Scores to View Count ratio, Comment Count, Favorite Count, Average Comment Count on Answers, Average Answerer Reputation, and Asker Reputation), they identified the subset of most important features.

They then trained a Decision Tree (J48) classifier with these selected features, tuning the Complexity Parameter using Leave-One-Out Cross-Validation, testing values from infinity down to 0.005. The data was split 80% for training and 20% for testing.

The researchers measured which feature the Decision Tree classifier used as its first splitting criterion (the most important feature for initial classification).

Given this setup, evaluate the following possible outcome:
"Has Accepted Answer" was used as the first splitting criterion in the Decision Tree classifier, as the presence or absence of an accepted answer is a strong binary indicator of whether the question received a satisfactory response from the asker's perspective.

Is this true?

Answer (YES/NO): NO